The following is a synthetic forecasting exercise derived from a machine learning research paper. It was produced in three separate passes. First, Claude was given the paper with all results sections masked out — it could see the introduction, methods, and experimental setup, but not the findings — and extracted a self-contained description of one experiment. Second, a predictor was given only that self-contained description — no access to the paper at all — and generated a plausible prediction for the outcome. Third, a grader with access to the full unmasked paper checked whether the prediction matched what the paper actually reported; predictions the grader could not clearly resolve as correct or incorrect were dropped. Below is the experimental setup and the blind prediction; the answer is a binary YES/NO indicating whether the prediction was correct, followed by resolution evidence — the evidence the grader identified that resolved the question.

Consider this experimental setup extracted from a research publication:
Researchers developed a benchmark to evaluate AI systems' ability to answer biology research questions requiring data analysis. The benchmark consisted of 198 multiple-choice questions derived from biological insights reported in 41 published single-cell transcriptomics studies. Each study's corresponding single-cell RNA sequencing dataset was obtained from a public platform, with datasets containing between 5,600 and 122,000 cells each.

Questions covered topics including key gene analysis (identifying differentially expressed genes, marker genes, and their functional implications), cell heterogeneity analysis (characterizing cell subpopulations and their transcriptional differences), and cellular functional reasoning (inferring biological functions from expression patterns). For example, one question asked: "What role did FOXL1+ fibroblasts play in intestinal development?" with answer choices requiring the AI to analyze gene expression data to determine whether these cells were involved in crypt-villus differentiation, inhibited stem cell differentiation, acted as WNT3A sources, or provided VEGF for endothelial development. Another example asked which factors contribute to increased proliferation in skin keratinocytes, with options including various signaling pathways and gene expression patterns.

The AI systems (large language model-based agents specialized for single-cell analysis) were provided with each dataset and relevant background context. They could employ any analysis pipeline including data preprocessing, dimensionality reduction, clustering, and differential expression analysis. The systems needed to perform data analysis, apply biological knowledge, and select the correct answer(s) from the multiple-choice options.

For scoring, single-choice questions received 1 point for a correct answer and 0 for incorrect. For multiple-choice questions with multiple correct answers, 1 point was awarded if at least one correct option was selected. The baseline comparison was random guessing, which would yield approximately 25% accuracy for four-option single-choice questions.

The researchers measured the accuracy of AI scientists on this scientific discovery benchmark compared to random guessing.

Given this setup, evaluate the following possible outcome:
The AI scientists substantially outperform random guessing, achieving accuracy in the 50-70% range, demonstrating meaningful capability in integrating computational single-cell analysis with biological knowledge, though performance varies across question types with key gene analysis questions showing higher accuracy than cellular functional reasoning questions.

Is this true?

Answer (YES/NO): NO